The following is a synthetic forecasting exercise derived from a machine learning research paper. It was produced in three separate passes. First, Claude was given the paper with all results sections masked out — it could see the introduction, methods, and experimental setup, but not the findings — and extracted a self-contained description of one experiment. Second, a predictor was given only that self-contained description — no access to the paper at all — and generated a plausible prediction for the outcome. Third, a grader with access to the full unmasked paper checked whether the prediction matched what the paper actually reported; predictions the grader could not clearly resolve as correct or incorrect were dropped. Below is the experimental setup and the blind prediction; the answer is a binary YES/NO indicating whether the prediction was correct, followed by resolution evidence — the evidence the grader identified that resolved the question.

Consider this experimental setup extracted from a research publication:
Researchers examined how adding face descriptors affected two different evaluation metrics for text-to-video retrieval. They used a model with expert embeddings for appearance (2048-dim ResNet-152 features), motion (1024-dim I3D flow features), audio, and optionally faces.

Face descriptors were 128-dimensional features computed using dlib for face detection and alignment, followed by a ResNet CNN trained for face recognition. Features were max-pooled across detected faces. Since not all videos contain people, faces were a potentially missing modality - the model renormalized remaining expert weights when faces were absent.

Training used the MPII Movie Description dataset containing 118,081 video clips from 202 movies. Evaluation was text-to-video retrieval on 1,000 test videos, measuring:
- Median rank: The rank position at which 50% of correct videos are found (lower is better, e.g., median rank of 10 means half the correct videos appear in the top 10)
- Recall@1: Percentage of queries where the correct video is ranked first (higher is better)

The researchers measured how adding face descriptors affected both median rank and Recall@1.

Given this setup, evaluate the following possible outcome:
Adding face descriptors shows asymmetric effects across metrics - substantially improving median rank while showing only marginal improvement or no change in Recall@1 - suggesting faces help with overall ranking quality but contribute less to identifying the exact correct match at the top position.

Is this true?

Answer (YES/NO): NO